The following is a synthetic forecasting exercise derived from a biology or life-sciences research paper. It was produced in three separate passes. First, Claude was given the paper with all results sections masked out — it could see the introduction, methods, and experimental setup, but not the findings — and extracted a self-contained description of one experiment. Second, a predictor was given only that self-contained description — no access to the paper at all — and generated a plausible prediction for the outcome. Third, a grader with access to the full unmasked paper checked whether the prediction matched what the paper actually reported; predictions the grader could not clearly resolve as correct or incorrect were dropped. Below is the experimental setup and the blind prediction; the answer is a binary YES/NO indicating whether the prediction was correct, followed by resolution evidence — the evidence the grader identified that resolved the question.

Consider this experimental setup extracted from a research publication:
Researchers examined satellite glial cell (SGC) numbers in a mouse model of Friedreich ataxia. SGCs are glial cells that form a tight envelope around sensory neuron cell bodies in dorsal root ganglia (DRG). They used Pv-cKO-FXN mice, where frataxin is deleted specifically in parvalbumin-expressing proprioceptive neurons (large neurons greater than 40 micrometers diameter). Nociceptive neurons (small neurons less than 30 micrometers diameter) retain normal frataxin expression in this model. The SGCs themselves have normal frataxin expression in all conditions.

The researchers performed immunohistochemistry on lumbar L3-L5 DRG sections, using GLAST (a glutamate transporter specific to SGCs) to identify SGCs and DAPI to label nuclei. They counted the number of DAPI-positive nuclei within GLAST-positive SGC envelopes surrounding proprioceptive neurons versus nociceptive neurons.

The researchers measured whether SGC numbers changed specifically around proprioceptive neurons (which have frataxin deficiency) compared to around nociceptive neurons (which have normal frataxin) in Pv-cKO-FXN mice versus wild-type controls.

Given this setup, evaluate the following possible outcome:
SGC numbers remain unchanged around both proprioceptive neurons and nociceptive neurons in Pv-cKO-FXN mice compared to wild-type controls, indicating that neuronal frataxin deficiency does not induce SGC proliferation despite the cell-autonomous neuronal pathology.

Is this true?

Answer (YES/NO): NO